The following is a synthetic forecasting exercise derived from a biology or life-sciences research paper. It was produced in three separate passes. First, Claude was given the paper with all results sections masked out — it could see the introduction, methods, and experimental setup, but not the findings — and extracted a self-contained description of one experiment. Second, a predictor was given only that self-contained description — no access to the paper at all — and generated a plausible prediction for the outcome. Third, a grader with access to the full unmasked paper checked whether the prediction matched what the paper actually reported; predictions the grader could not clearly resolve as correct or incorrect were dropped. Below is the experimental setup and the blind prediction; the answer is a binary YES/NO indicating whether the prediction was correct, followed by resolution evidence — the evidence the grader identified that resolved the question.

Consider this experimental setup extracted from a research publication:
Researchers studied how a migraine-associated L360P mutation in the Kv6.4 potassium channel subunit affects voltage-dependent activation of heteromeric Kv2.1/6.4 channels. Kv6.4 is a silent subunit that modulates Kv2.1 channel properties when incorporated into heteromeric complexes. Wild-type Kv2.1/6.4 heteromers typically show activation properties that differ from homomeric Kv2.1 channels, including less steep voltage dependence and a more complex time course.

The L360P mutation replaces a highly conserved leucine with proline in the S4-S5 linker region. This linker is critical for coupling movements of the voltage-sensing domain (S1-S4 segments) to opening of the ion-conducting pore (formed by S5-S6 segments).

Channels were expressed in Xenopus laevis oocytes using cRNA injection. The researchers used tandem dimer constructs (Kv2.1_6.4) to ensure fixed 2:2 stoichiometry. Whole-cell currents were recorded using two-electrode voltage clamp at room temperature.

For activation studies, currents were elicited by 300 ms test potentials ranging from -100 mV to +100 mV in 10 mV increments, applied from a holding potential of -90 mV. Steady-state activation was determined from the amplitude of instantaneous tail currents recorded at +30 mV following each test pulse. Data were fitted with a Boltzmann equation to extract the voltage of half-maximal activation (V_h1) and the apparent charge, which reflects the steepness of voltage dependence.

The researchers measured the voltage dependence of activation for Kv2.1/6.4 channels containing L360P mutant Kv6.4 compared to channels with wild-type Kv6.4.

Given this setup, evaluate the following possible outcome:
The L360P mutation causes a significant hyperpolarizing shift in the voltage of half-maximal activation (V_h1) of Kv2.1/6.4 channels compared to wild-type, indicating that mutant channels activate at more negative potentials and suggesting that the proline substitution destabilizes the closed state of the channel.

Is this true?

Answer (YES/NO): NO